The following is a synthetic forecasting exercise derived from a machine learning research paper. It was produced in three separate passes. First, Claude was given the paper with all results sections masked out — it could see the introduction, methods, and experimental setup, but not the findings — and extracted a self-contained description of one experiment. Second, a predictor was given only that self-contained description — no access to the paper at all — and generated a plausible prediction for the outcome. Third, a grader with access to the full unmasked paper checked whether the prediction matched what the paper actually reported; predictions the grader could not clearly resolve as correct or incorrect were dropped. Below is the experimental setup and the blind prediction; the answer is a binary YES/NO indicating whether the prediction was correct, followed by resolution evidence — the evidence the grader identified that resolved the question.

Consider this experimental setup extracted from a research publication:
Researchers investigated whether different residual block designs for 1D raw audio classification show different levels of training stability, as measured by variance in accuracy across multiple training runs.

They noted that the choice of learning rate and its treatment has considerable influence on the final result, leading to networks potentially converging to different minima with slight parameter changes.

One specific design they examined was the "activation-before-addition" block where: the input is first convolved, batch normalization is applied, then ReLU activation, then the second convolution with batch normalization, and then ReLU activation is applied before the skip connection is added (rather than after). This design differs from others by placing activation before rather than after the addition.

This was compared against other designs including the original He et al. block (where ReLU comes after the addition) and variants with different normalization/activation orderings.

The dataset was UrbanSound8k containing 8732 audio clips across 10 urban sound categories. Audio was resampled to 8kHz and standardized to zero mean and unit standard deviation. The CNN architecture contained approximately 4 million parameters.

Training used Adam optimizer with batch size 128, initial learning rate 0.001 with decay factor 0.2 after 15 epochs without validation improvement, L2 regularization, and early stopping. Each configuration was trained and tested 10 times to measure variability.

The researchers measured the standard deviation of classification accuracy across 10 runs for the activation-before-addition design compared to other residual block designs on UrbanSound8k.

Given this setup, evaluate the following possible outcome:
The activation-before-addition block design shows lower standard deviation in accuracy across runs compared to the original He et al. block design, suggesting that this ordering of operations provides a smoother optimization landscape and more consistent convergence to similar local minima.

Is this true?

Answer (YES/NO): NO